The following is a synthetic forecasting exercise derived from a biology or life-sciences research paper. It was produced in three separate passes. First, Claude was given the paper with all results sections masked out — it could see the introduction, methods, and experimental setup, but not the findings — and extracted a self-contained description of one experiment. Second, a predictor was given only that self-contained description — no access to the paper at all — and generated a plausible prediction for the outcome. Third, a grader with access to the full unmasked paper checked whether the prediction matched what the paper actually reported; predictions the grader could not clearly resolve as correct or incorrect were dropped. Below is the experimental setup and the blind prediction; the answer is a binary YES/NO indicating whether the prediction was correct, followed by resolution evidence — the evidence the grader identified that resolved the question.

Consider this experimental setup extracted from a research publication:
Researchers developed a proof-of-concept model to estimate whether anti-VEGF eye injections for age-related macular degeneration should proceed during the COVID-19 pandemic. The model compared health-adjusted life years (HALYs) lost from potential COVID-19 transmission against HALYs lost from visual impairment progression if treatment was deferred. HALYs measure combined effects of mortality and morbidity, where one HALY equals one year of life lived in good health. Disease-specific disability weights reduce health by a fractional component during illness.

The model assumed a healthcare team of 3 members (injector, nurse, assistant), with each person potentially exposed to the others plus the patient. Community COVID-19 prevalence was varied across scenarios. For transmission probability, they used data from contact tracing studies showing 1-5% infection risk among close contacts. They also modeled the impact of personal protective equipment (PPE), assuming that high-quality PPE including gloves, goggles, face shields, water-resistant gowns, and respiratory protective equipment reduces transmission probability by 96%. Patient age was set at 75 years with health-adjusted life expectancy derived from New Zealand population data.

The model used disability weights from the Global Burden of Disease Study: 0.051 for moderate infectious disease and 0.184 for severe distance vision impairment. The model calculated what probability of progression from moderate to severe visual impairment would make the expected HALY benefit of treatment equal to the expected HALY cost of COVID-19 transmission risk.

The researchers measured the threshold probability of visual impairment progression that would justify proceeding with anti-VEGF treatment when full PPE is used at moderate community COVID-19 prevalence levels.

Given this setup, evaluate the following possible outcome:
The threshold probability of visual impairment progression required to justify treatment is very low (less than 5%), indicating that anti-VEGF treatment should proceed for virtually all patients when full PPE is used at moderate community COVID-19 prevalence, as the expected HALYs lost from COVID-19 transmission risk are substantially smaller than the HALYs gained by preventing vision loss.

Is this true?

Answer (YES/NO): YES